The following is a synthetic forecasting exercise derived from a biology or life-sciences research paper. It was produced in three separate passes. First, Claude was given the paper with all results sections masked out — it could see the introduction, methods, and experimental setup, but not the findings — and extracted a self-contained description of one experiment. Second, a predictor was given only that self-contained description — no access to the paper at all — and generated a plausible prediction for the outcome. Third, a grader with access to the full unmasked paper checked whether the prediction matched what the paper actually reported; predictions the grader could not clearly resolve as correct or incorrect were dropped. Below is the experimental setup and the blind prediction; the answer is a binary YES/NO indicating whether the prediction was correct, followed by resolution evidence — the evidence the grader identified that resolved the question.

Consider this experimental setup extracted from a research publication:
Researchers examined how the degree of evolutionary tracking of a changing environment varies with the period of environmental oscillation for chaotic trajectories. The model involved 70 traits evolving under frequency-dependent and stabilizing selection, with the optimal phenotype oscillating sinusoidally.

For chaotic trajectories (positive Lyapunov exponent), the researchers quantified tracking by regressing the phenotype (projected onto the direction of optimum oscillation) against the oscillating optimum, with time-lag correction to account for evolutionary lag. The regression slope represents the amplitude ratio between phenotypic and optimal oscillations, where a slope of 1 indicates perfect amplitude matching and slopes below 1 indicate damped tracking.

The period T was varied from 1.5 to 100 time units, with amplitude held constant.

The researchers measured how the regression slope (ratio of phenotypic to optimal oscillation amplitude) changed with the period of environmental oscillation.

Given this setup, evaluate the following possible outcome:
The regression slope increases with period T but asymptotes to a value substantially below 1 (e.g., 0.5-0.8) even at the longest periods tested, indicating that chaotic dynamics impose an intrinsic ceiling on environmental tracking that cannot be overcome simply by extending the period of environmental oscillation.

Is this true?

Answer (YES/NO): NO